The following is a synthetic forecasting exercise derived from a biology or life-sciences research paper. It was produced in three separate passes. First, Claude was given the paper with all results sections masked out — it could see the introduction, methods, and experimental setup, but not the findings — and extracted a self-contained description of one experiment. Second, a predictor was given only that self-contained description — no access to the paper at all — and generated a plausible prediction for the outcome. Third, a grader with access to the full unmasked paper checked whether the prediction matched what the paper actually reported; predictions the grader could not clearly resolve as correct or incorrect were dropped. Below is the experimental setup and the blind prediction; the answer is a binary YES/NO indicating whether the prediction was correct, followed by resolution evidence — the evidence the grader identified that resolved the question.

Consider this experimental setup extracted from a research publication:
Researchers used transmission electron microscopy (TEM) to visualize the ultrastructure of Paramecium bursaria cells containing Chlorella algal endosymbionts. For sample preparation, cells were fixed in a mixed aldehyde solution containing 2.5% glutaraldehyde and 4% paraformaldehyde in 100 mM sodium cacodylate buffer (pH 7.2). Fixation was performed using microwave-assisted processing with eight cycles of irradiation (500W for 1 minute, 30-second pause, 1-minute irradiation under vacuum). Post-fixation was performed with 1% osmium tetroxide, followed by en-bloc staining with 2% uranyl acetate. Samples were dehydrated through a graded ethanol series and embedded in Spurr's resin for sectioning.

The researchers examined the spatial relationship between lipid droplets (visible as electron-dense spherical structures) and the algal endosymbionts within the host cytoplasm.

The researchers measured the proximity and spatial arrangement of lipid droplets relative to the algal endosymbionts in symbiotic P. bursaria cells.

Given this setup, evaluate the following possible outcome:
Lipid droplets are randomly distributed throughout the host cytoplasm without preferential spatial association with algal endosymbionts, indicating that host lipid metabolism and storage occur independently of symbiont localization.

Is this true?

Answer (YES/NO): NO